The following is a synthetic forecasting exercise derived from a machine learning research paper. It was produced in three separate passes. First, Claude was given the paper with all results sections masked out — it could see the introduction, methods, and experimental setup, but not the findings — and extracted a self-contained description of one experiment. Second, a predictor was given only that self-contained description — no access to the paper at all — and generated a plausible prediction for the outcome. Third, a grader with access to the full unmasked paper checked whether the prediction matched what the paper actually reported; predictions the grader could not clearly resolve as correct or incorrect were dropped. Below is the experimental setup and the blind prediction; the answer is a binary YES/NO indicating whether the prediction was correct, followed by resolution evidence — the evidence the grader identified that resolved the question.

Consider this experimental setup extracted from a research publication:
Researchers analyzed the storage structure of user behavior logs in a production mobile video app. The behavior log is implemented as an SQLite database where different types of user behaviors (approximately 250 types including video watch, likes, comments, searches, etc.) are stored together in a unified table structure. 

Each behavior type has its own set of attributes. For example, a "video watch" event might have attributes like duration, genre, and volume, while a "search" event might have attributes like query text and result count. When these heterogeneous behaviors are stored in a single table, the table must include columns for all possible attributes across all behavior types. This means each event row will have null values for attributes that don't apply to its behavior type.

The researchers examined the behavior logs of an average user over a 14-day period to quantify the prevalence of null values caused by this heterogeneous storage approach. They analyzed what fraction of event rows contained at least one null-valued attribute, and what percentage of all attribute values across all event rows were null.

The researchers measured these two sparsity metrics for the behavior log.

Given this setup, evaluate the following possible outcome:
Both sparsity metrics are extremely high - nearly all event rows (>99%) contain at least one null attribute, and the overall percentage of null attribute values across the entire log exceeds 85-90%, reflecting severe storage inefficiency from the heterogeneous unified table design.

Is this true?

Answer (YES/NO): NO